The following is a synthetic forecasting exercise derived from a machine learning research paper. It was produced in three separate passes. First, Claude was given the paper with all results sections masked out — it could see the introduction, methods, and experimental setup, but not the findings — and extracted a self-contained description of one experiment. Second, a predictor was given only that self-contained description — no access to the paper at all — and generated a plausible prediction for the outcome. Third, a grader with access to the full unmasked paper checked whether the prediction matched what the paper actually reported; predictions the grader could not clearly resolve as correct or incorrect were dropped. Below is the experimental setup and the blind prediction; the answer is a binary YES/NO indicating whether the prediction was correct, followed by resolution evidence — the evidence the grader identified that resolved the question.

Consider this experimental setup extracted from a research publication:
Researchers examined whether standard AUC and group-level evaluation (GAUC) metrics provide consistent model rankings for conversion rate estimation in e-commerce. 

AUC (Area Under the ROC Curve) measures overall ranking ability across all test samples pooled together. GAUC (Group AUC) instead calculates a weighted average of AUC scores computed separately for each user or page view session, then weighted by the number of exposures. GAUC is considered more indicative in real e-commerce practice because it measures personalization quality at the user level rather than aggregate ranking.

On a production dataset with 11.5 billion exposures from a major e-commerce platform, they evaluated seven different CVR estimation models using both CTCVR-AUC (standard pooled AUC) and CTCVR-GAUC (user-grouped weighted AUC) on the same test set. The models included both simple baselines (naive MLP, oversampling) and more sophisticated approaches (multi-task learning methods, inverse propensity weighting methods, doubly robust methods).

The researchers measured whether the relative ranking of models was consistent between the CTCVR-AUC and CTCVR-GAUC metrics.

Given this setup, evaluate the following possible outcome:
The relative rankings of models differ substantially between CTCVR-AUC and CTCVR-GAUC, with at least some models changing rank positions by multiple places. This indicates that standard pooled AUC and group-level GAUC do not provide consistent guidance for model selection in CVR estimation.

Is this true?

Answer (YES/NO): NO